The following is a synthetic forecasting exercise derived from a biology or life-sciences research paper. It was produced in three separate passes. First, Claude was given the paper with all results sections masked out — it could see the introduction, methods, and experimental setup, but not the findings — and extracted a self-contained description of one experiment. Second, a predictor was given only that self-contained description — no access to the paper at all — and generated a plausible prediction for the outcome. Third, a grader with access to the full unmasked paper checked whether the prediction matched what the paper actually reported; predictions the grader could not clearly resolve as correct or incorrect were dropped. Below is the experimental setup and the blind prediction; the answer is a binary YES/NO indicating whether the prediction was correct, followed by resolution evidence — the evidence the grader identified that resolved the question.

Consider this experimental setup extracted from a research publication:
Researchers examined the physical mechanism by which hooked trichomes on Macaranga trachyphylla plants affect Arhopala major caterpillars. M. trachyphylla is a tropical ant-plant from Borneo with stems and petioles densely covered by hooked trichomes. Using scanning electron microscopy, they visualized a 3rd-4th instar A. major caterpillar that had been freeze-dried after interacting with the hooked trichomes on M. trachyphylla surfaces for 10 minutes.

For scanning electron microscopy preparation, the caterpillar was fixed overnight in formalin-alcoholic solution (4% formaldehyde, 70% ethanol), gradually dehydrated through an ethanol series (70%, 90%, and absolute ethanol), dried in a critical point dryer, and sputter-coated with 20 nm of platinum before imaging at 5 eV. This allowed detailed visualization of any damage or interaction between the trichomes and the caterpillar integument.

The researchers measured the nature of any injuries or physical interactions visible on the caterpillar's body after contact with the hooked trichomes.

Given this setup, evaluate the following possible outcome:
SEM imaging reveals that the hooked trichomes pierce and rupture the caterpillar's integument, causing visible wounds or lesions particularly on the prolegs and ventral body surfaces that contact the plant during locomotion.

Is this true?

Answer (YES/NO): YES